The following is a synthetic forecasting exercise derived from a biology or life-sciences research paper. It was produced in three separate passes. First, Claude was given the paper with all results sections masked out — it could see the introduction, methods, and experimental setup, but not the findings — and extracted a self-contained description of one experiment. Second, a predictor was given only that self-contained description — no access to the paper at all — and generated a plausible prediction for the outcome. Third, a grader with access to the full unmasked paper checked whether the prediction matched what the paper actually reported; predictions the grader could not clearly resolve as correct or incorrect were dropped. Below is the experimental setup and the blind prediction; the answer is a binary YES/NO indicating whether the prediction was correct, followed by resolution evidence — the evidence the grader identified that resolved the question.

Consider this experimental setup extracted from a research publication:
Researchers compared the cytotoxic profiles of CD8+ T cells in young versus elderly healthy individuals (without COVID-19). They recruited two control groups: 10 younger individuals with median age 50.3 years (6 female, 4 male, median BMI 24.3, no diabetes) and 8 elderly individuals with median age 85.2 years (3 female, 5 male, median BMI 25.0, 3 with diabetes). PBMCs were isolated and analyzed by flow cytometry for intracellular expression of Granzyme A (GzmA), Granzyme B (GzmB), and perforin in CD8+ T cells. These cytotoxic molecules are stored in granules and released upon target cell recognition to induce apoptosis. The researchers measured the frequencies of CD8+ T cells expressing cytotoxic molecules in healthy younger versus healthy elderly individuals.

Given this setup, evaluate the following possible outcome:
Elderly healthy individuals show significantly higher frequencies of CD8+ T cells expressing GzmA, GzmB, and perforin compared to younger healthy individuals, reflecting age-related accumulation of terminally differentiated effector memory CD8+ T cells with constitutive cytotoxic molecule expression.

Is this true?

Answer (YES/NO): YES